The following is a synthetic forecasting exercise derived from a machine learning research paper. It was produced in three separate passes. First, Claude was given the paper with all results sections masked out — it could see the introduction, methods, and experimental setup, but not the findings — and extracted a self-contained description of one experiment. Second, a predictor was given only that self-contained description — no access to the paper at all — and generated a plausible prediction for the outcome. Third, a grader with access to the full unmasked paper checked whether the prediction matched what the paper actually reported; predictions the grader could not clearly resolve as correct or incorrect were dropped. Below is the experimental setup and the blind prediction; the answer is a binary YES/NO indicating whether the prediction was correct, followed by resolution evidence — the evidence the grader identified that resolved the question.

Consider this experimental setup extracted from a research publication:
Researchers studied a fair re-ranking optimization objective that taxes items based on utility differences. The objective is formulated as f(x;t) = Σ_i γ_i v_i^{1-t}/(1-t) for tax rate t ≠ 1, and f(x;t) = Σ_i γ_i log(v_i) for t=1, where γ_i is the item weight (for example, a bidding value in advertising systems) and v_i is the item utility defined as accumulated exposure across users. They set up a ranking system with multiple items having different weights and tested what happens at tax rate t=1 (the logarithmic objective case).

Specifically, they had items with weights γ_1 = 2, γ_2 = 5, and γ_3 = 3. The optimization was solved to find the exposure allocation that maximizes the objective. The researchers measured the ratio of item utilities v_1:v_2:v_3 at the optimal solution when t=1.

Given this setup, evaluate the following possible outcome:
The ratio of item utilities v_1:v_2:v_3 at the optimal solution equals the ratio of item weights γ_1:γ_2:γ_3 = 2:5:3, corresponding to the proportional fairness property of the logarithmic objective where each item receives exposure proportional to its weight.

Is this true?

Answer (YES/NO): YES